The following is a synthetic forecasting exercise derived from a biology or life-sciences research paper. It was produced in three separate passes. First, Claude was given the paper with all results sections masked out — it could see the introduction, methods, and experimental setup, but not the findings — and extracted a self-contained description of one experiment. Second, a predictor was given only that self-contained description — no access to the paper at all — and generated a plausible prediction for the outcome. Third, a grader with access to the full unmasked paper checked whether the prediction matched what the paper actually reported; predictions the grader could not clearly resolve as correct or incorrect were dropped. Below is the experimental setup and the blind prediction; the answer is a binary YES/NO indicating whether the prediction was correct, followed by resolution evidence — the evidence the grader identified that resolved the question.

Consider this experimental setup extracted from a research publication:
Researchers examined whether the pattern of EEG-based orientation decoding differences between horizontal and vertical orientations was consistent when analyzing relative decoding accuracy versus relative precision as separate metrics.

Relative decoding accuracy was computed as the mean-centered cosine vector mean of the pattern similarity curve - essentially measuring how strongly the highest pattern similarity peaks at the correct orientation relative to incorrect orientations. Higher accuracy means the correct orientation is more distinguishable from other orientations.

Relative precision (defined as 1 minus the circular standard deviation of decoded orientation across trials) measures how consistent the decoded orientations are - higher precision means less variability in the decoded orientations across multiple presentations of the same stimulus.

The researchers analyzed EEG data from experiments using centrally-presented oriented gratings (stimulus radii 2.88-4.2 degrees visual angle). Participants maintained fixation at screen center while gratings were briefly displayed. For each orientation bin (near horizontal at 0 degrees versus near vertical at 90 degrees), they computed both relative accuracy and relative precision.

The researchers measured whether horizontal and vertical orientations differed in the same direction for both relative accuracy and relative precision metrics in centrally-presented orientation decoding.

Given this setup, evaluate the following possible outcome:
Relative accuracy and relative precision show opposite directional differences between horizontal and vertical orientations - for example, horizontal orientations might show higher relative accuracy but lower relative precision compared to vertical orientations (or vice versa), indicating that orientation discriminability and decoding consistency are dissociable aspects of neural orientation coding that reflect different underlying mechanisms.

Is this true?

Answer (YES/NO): NO